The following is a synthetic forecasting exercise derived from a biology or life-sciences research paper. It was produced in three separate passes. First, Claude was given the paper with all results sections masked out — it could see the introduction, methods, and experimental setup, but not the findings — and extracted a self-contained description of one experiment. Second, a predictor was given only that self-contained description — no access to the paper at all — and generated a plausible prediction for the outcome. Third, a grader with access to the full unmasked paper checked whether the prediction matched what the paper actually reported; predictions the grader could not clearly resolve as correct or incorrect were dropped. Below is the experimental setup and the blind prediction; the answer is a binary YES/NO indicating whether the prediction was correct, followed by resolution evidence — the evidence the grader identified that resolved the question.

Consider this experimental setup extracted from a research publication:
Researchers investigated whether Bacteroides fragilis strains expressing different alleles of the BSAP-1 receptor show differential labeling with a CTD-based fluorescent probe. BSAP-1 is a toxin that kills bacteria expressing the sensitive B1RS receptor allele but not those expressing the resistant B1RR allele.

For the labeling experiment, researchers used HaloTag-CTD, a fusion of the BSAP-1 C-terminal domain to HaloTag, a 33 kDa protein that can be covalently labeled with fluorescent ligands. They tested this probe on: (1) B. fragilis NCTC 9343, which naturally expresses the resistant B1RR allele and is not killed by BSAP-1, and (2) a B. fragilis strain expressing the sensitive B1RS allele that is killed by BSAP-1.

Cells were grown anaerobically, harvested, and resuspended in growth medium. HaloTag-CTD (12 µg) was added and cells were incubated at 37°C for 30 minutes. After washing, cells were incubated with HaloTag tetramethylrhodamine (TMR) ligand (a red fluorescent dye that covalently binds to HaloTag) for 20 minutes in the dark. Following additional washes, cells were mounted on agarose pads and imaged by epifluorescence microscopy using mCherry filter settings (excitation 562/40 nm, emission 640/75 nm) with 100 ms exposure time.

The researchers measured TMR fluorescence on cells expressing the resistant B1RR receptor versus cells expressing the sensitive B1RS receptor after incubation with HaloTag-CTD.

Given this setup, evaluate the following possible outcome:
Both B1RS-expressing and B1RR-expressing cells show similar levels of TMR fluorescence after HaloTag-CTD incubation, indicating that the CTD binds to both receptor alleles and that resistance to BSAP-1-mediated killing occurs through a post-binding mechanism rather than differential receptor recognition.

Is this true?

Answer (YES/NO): NO